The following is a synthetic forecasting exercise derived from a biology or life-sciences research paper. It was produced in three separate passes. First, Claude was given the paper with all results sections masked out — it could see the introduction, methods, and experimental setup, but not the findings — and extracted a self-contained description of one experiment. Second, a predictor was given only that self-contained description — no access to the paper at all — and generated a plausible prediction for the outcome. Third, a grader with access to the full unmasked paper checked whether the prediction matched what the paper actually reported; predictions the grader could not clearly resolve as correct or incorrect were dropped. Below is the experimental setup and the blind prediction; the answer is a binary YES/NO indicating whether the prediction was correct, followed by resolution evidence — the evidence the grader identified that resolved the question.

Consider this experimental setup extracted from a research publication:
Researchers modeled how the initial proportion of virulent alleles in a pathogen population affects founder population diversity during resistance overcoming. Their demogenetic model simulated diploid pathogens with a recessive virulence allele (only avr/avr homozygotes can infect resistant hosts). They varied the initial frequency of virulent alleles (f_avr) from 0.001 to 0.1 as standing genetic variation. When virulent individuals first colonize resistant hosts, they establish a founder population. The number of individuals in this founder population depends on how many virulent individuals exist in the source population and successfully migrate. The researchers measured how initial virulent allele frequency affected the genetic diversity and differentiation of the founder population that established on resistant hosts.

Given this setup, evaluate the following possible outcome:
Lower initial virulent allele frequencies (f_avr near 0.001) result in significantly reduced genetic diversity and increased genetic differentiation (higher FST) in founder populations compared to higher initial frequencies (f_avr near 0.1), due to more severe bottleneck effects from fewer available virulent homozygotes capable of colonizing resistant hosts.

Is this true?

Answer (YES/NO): YES